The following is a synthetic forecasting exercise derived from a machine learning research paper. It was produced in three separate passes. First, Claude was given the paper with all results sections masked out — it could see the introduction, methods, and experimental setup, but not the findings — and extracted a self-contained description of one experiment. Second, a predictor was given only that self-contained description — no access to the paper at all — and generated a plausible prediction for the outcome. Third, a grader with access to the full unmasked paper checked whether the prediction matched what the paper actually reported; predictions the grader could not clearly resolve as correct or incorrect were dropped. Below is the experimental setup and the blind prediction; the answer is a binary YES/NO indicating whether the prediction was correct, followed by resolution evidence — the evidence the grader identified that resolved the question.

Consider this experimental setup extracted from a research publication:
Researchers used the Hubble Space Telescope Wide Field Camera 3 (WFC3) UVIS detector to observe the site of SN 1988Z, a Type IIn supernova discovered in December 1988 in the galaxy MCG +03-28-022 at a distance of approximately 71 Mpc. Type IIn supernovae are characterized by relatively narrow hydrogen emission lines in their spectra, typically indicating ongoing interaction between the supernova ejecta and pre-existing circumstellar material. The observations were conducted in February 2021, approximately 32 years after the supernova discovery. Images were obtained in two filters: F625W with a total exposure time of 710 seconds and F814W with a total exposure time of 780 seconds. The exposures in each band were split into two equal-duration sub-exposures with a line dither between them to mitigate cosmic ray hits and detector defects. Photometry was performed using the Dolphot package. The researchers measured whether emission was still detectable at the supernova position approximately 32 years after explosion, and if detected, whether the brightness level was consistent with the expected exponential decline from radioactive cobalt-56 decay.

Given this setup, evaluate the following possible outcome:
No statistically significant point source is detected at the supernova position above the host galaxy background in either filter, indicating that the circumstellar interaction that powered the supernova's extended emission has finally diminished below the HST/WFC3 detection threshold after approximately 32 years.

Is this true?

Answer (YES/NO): NO